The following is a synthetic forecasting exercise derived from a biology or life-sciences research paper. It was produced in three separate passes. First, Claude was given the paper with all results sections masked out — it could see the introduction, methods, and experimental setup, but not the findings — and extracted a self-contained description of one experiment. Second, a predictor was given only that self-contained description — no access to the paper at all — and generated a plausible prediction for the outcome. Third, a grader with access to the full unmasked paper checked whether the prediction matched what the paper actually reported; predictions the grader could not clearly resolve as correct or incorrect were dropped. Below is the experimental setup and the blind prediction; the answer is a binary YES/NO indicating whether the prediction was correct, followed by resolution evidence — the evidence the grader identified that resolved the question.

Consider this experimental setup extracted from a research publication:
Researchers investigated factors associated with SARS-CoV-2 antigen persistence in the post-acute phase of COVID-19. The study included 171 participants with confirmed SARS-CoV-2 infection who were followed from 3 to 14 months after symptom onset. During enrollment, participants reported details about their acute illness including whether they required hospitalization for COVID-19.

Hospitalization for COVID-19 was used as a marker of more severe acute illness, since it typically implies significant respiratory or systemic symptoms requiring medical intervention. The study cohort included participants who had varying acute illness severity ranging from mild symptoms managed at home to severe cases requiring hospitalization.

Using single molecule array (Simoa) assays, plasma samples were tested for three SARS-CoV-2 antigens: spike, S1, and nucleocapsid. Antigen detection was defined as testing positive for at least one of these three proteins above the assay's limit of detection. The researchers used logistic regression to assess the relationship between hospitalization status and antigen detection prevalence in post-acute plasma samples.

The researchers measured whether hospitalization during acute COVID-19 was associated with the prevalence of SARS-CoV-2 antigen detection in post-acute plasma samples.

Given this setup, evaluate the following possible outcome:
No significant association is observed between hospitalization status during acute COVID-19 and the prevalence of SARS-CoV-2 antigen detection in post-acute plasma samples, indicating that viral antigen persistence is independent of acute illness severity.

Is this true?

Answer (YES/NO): NO